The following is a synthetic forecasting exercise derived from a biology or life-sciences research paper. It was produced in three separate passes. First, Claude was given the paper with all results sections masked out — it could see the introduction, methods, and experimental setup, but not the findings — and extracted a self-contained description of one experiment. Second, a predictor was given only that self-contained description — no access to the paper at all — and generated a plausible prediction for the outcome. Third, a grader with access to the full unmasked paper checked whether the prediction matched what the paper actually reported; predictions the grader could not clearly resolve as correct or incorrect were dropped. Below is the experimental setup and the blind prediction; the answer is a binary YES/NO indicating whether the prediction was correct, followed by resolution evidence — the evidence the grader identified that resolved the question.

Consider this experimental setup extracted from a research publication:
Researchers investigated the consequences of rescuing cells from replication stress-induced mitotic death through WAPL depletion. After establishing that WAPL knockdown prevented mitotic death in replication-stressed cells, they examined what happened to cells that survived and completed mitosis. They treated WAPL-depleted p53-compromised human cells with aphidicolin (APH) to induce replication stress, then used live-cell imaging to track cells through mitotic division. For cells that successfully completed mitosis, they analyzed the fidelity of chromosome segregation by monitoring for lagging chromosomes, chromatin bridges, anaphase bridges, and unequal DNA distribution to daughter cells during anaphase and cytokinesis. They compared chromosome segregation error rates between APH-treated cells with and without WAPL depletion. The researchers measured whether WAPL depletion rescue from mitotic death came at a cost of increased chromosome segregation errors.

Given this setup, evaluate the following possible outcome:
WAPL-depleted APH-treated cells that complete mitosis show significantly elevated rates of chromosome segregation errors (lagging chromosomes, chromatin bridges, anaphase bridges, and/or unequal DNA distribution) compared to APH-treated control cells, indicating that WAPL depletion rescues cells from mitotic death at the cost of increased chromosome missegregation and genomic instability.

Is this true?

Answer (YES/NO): YES